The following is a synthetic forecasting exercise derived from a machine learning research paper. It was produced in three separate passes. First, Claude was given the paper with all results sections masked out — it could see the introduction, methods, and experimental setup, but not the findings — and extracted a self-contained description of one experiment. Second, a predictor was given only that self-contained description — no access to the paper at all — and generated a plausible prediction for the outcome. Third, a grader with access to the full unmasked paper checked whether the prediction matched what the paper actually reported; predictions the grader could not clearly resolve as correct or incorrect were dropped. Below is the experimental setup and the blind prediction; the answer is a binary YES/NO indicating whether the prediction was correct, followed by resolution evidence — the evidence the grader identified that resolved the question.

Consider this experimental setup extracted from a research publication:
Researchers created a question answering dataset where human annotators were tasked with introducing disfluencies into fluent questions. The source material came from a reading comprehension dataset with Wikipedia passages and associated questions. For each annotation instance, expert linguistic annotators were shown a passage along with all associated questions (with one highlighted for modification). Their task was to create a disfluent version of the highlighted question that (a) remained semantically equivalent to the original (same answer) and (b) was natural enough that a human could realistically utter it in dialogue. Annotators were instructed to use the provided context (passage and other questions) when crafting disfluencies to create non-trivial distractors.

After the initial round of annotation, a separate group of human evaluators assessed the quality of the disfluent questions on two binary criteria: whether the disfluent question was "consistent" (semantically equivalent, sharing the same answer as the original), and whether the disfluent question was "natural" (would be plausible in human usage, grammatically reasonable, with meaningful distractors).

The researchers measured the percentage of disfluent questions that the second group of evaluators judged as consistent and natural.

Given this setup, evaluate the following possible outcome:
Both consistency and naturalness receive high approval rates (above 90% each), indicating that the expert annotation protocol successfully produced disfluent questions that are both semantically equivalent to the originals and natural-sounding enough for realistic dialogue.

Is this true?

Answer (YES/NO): NO